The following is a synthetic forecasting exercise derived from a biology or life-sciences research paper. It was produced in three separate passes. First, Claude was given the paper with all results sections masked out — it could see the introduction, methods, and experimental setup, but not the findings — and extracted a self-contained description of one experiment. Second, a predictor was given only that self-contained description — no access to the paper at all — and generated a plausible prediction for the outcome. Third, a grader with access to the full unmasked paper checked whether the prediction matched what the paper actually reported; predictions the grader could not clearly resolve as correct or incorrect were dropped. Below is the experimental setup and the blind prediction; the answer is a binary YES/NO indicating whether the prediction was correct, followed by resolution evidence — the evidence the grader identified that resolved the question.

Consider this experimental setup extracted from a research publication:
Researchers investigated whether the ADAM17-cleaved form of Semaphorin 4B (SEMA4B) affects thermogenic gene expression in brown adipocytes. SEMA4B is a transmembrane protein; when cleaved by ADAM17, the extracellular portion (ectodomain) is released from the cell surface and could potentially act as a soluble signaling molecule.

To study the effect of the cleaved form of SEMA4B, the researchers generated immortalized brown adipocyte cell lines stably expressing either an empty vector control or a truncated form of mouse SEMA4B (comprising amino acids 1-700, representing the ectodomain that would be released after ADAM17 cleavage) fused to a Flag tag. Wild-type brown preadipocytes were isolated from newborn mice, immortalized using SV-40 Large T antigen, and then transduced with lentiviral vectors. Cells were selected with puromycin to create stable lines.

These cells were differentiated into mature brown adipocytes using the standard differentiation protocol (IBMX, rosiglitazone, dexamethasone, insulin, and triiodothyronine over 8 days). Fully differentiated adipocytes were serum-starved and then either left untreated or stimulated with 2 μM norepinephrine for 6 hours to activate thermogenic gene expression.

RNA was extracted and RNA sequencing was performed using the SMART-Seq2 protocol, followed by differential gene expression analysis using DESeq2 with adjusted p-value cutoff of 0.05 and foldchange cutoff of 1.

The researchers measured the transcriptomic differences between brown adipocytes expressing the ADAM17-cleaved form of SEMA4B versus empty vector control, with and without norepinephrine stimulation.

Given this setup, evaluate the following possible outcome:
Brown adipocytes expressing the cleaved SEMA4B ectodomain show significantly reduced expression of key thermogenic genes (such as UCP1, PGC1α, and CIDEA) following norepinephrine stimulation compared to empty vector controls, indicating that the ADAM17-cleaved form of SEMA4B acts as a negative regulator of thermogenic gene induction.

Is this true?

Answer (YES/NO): YES